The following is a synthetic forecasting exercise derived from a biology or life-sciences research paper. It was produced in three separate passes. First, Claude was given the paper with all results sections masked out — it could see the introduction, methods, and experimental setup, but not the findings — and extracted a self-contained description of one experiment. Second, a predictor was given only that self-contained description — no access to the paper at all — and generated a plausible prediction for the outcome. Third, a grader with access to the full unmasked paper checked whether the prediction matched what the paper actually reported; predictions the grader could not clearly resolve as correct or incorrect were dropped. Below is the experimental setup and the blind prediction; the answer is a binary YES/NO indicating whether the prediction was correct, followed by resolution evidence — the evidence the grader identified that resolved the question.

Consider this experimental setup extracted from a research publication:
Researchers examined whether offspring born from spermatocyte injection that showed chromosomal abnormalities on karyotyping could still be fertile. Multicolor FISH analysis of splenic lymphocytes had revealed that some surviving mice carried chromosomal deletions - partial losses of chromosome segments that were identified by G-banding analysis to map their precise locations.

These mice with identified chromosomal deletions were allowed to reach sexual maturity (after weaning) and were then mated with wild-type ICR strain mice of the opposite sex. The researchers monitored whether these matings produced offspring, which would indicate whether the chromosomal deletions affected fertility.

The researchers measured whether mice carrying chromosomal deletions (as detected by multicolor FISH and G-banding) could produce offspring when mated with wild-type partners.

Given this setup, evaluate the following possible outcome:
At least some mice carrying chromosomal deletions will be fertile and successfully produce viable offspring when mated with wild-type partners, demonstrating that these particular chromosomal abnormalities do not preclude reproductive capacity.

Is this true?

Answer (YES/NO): YES